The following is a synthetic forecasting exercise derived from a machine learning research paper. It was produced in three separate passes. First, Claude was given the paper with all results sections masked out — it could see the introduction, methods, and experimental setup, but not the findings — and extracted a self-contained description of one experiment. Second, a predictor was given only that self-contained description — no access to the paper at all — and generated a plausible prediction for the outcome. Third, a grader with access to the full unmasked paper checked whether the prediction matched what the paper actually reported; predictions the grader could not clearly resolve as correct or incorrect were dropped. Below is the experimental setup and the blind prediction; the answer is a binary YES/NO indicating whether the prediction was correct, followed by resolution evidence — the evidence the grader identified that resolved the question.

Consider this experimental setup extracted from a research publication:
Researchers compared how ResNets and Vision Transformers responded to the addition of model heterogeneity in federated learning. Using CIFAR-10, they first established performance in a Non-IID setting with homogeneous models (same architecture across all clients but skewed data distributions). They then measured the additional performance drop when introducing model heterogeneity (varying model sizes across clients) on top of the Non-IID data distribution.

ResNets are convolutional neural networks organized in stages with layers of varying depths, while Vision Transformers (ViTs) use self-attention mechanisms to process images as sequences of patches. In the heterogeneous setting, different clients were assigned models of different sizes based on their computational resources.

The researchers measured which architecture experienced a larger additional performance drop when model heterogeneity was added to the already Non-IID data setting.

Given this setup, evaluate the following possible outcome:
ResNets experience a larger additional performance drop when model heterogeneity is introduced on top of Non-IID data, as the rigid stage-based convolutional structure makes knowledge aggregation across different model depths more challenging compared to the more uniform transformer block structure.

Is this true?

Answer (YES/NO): YES